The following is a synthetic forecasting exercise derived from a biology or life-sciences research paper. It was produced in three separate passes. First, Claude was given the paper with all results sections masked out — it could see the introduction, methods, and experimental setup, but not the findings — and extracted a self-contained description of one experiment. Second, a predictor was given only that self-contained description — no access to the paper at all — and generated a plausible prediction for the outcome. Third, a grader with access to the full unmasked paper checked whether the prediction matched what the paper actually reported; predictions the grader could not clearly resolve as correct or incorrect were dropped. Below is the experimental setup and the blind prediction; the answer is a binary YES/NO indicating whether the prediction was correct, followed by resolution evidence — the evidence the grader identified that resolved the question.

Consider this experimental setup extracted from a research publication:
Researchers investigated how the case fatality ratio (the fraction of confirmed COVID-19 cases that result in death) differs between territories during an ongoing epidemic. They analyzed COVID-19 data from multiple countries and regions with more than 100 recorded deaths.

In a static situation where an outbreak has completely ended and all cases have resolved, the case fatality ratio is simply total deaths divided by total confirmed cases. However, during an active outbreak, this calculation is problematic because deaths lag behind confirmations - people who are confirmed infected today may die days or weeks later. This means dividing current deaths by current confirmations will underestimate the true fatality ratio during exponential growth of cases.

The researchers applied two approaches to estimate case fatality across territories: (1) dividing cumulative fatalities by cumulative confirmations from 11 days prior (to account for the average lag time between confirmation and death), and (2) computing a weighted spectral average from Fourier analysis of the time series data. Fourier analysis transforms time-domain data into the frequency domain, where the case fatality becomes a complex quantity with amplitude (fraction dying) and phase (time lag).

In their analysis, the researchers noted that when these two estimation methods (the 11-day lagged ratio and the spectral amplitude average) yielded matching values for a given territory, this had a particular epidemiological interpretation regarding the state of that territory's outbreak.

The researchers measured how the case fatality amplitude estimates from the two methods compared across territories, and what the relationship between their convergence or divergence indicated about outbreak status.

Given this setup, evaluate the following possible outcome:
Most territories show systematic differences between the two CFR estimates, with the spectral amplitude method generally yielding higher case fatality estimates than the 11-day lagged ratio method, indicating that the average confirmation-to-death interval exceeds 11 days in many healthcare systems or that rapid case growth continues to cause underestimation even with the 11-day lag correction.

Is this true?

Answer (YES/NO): NO